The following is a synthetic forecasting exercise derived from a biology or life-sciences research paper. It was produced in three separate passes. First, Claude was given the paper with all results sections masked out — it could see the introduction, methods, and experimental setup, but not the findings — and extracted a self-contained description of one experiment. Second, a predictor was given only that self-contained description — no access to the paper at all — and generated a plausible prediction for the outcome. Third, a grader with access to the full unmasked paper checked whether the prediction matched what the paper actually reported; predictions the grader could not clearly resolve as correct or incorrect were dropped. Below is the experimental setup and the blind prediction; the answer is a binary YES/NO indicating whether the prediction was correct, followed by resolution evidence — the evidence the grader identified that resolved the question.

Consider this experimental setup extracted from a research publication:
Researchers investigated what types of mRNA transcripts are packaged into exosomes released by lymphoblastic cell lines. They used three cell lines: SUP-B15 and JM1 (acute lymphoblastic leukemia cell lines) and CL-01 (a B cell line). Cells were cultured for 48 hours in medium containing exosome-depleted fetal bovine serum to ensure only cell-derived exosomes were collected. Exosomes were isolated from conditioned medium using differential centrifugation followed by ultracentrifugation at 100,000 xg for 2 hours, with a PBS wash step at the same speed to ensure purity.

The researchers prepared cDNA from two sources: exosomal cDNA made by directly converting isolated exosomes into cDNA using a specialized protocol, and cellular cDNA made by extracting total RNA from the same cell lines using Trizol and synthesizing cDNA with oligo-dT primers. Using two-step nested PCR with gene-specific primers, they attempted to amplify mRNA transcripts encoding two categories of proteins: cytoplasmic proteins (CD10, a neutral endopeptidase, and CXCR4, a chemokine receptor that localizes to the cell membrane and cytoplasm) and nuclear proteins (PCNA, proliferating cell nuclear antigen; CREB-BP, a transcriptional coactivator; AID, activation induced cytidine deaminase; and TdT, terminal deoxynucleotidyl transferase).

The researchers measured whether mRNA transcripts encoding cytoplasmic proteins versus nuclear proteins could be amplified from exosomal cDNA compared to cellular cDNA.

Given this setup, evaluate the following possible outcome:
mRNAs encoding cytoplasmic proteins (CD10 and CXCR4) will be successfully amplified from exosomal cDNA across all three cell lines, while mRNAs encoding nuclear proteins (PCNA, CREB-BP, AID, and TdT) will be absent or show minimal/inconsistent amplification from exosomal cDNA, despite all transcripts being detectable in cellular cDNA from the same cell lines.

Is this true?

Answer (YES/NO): YES